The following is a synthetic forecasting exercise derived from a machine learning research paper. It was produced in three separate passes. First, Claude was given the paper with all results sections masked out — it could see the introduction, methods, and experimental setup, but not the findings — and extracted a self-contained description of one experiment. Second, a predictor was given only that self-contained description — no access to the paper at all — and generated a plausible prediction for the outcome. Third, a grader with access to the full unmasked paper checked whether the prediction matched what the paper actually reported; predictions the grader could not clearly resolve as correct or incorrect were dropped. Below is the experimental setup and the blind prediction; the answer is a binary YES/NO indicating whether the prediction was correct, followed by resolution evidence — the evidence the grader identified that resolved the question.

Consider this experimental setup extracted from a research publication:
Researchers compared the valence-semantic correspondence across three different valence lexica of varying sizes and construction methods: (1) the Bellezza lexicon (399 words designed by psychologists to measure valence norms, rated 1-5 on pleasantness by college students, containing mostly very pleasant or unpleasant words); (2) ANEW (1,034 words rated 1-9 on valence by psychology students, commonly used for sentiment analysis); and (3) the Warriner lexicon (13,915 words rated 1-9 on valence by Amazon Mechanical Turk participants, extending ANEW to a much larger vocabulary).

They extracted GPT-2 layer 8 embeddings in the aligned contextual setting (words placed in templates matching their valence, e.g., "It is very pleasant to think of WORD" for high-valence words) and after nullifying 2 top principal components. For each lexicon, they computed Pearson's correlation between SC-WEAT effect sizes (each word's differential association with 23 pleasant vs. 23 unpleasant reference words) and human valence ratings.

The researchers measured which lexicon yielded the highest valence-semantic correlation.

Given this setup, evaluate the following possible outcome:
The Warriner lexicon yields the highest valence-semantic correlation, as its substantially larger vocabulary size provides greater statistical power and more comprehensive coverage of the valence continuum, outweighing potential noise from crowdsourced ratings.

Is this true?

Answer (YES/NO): NO